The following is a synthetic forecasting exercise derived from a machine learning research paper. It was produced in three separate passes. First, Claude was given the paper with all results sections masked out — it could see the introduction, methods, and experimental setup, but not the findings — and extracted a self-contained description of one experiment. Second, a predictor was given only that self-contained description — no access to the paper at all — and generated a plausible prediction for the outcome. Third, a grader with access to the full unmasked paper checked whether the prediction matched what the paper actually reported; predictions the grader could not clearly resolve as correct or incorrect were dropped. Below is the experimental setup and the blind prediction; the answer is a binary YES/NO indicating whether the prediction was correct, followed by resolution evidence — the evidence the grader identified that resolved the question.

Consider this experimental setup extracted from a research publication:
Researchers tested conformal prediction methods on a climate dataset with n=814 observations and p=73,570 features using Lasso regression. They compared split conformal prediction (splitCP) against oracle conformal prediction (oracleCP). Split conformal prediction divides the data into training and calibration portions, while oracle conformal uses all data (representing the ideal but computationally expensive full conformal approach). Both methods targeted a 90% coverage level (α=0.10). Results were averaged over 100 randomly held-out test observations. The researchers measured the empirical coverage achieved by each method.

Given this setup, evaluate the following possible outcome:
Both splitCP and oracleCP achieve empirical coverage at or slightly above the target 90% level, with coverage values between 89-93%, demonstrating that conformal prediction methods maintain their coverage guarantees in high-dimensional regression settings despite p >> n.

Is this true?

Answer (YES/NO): NO